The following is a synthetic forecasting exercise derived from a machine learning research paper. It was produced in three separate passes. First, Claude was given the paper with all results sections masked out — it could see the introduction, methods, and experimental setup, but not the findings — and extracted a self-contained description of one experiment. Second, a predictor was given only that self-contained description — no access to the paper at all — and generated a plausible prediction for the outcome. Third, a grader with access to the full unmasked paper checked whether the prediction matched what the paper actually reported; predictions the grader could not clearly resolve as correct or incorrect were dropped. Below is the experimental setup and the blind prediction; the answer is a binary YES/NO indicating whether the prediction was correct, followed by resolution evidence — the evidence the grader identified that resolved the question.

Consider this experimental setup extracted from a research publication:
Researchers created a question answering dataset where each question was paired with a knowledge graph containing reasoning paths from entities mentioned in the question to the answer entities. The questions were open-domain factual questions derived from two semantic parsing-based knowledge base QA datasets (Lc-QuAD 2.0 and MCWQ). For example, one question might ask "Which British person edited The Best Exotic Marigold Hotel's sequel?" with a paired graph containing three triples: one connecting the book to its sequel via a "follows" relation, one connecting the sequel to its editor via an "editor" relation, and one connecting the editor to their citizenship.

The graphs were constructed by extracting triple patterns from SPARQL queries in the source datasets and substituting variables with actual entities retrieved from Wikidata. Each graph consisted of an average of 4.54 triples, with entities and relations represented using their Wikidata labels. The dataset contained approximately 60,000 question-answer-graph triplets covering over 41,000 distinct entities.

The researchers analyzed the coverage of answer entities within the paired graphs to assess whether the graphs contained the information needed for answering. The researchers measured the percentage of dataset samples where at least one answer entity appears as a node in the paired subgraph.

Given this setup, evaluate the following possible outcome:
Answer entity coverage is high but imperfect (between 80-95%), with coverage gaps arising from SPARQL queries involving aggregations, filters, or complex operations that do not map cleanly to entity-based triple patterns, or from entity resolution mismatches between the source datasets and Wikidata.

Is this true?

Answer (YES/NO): NO